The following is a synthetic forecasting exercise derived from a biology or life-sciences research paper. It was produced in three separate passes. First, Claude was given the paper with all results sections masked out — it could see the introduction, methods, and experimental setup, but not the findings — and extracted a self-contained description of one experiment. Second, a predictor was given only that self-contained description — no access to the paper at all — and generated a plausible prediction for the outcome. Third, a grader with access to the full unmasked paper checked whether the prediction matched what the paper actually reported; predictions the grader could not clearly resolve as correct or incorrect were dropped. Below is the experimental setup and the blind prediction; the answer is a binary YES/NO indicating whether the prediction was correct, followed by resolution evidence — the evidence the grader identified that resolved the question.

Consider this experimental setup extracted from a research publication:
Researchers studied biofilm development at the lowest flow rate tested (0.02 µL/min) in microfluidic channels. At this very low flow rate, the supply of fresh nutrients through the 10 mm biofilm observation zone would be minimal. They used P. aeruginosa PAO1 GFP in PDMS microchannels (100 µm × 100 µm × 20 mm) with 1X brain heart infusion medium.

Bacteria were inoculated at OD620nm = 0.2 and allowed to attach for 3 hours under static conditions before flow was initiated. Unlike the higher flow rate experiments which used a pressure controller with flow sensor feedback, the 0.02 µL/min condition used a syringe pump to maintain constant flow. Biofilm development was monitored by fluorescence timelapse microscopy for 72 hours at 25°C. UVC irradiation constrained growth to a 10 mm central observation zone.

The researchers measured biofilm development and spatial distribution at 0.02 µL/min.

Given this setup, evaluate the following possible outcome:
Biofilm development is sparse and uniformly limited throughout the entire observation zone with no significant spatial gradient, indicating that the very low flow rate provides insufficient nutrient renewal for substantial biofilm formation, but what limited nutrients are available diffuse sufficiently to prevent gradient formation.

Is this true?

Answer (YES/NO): NO